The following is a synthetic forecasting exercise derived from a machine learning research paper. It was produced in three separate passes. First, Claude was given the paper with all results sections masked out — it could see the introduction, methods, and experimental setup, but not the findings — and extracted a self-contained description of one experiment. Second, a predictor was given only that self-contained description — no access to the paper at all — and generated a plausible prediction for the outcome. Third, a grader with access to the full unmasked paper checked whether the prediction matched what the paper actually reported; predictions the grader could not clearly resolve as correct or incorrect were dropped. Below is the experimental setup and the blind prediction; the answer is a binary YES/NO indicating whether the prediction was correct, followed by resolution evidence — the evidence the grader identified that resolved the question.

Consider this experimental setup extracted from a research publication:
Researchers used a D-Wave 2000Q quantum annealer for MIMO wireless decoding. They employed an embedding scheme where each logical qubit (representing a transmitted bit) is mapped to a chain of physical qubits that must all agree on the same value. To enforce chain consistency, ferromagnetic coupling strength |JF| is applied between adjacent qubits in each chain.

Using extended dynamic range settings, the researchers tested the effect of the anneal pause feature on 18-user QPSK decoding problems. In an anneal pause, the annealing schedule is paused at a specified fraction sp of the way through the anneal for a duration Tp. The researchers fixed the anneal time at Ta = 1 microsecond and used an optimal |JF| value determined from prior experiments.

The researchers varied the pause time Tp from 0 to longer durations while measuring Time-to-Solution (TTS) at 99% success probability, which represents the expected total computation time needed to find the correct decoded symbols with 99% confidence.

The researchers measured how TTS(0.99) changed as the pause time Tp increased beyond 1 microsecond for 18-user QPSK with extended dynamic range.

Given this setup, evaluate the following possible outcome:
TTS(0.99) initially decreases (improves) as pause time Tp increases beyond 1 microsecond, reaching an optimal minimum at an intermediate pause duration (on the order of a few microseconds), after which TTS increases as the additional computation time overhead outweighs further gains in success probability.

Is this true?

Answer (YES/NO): NO